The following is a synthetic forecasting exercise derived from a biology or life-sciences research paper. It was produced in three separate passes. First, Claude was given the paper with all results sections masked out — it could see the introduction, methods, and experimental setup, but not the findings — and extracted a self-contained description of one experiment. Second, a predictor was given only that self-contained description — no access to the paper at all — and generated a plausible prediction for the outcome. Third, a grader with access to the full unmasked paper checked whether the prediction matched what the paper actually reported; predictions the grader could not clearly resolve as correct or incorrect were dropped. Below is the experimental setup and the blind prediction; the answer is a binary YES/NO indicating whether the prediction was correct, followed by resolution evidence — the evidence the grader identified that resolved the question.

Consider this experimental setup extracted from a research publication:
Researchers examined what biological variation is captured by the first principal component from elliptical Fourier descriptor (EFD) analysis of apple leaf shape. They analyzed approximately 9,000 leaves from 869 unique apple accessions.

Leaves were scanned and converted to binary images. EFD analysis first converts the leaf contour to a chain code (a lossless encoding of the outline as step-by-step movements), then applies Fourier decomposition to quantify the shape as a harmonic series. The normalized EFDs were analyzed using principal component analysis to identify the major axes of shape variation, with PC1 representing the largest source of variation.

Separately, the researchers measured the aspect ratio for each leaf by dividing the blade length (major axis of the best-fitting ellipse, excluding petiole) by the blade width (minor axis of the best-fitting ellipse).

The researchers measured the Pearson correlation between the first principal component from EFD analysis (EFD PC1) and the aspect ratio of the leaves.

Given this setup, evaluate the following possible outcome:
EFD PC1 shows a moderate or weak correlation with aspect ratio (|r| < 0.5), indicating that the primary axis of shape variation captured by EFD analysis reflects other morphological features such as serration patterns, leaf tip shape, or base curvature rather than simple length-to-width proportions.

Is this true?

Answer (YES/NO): NO